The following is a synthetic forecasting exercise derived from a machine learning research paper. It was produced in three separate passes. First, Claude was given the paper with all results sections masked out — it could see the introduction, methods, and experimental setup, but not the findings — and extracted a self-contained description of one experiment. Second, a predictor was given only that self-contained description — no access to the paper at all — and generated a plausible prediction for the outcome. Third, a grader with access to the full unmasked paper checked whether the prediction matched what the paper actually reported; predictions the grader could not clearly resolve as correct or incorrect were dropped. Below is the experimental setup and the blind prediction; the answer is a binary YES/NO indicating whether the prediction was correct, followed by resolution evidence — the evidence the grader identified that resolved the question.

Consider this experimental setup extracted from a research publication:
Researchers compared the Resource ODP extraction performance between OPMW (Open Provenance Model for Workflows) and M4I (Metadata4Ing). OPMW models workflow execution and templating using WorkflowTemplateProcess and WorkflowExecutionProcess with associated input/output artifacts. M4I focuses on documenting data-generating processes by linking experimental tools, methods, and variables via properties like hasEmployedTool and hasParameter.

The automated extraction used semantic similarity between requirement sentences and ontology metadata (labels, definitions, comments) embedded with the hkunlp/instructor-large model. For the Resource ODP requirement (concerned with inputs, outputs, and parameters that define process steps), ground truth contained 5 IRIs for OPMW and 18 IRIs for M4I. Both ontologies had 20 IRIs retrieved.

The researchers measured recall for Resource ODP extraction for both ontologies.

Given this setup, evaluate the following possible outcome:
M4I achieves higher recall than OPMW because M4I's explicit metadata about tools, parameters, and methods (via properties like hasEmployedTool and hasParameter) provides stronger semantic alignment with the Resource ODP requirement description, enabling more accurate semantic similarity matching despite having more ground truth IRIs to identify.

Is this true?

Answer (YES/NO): NO